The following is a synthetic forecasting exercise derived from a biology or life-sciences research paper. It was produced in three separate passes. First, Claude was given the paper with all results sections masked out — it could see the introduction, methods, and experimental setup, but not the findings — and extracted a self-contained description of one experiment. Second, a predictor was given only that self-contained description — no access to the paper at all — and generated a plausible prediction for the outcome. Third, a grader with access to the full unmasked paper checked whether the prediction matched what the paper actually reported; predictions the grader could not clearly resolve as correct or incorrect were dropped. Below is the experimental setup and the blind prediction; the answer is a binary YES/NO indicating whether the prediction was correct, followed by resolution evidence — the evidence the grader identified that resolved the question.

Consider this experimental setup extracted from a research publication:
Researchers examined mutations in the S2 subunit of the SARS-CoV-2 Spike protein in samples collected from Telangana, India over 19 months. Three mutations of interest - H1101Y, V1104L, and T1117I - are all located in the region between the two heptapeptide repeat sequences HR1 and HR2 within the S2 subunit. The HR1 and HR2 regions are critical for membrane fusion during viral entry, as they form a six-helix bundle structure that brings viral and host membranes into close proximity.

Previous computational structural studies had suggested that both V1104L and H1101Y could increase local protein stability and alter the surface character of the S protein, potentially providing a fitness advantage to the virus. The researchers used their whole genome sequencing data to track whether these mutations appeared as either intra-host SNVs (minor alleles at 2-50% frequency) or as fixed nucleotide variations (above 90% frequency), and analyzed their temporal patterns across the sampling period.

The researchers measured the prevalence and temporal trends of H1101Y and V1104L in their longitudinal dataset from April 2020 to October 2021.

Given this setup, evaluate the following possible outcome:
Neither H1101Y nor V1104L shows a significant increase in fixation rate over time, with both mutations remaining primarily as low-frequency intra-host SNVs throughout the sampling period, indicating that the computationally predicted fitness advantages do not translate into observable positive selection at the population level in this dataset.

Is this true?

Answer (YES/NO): NO